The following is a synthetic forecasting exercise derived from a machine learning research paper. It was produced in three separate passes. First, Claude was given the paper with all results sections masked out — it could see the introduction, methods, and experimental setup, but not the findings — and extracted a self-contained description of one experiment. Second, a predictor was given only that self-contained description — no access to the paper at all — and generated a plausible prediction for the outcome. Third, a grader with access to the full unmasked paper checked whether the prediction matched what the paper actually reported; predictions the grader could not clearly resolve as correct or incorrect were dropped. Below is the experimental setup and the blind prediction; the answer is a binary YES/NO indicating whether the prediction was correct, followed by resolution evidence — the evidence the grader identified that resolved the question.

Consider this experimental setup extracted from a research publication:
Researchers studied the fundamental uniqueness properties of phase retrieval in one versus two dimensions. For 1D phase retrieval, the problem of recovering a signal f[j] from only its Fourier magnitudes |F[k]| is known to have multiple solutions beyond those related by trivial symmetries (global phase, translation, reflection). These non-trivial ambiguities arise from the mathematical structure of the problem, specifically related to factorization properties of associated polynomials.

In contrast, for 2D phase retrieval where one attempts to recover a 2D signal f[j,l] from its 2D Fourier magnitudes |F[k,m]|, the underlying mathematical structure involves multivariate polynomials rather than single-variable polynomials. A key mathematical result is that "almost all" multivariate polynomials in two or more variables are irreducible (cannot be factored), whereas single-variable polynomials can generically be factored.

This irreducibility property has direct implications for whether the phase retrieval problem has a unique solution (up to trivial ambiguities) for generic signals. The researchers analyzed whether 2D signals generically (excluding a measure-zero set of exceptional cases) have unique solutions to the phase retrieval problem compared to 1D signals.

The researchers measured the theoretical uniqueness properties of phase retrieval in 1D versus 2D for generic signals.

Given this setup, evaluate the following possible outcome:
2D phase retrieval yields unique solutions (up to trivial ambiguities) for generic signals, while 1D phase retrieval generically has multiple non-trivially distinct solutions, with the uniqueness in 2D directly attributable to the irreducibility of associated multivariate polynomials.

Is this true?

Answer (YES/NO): YES